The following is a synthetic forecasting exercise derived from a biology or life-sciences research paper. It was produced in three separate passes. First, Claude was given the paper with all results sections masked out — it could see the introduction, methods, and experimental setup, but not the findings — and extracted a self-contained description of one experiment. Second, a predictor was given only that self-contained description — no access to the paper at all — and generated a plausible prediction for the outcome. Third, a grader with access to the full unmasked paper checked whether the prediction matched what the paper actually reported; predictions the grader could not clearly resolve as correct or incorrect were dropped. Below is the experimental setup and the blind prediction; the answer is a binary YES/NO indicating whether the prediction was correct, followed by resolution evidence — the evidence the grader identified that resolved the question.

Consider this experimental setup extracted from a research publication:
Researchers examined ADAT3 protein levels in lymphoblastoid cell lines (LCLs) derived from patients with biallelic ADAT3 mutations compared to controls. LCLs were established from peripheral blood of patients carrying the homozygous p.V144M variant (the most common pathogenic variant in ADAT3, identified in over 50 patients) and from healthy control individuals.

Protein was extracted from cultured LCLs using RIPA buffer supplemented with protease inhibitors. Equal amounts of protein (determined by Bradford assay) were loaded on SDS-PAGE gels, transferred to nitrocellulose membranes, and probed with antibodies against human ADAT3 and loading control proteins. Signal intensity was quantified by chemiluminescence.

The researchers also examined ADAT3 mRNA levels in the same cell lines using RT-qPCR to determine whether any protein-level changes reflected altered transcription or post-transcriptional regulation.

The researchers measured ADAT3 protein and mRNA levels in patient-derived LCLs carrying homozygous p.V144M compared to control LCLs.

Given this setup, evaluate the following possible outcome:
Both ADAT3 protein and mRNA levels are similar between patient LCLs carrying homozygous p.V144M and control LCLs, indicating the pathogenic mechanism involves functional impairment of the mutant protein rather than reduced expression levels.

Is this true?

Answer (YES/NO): NO